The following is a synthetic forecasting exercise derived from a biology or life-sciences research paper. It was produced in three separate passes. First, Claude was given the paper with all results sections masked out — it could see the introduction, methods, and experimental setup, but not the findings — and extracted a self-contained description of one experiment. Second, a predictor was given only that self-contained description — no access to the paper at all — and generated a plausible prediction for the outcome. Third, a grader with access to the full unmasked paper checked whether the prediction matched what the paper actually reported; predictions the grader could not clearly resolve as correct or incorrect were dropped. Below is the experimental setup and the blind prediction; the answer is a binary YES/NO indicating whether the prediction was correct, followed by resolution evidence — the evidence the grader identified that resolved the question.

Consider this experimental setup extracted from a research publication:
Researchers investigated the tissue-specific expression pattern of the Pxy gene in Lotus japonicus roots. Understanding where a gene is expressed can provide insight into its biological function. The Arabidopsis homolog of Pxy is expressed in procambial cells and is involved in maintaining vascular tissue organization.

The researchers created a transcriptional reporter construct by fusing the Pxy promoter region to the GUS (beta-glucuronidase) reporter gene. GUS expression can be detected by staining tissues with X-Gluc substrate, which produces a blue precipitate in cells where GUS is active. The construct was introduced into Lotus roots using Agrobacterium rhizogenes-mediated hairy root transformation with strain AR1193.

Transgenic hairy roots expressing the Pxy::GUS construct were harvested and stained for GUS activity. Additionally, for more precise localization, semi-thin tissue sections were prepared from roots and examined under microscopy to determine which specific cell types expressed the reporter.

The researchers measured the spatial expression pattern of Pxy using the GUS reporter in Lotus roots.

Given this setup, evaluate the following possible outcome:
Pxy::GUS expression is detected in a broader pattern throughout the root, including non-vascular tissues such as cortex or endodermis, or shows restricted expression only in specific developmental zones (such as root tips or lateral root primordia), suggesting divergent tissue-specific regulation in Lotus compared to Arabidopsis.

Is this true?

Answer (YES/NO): NO